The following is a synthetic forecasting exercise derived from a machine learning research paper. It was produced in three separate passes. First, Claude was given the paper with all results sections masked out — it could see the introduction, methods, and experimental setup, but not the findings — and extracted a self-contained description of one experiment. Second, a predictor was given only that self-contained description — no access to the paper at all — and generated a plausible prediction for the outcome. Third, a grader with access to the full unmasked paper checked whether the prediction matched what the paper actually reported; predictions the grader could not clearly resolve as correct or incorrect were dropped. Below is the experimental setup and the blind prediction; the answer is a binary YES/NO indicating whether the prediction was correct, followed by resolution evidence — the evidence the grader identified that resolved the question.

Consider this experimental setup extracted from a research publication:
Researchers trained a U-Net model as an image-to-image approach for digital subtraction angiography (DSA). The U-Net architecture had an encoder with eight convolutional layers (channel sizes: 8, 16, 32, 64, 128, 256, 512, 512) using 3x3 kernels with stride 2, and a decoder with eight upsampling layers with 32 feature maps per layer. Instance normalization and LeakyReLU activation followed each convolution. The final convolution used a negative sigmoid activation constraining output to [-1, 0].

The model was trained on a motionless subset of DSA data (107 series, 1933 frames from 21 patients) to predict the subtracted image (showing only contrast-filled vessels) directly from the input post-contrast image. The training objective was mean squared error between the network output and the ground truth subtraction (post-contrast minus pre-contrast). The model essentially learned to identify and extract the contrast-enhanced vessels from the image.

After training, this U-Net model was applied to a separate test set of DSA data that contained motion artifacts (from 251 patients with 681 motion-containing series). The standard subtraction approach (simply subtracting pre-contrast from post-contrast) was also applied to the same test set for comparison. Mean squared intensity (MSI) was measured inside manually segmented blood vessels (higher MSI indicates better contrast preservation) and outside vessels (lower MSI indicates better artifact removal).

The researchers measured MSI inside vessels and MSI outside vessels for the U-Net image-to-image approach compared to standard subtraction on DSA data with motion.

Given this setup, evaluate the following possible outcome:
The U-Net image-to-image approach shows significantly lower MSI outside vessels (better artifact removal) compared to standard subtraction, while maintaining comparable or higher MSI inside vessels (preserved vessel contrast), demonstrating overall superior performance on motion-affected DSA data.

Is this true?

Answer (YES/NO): NO